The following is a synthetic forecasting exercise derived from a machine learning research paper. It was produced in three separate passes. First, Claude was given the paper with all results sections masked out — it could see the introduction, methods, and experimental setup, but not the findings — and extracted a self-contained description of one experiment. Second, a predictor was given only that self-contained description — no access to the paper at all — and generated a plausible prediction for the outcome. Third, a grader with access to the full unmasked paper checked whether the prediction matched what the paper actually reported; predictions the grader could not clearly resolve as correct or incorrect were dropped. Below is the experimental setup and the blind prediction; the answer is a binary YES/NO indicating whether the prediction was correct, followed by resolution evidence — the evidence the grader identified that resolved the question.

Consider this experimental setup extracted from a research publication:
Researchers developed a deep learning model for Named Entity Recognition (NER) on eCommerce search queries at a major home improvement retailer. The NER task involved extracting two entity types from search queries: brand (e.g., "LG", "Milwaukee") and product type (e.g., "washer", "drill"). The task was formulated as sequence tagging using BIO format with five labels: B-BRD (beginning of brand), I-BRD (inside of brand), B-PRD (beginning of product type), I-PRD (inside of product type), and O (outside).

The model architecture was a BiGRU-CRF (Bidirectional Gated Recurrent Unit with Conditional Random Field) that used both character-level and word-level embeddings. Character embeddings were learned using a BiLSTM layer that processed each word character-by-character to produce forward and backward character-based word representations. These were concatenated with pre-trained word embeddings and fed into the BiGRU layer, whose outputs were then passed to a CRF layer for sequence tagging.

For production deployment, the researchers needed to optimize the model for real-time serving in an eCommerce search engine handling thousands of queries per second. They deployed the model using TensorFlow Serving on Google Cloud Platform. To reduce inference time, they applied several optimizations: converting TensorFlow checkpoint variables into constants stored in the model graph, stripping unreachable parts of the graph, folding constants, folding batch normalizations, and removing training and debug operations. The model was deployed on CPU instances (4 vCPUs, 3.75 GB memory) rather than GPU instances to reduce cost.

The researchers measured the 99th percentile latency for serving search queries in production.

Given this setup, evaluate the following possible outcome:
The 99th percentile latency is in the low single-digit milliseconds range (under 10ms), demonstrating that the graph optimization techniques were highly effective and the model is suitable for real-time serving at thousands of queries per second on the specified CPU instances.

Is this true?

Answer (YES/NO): NO